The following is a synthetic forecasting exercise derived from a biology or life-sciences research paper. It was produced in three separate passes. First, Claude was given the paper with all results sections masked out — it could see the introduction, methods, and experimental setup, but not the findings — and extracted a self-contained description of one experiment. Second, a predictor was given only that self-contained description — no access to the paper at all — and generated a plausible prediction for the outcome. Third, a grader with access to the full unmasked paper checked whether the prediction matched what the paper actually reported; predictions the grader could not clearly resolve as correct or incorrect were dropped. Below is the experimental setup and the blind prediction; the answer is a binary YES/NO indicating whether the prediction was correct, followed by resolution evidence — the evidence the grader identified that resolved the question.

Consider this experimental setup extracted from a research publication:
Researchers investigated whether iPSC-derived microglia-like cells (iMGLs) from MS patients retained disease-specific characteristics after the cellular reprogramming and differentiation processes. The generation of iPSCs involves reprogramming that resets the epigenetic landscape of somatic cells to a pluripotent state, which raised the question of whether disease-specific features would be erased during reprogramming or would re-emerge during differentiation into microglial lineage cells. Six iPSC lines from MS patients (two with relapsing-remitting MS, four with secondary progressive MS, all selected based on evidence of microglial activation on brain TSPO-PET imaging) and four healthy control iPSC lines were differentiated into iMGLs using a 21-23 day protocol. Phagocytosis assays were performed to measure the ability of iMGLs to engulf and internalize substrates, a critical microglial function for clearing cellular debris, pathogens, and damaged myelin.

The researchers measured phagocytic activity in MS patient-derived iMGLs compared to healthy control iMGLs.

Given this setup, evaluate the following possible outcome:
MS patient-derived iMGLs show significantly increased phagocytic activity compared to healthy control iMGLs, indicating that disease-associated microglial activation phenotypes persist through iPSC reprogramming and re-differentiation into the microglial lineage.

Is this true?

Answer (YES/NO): YES